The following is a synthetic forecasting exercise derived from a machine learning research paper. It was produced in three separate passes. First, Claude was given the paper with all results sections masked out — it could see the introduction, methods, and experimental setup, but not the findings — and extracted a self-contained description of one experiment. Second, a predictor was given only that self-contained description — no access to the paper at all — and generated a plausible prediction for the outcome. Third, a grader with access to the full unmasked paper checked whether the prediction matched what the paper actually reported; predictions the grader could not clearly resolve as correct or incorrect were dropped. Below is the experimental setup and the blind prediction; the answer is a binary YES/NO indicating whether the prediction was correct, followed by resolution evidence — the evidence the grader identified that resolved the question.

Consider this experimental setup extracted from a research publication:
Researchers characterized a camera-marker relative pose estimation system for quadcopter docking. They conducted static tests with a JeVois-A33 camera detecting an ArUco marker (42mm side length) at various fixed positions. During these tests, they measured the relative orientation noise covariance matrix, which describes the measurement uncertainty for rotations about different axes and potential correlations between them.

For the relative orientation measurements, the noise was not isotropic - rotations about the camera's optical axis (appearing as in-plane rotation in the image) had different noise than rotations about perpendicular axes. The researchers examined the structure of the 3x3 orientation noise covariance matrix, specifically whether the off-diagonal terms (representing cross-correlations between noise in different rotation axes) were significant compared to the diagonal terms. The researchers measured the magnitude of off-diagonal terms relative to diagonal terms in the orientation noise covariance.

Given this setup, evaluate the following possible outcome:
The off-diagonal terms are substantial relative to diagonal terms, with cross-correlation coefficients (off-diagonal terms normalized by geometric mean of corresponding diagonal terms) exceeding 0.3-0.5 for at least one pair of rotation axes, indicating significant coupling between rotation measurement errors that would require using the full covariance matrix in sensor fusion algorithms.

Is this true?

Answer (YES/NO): NO